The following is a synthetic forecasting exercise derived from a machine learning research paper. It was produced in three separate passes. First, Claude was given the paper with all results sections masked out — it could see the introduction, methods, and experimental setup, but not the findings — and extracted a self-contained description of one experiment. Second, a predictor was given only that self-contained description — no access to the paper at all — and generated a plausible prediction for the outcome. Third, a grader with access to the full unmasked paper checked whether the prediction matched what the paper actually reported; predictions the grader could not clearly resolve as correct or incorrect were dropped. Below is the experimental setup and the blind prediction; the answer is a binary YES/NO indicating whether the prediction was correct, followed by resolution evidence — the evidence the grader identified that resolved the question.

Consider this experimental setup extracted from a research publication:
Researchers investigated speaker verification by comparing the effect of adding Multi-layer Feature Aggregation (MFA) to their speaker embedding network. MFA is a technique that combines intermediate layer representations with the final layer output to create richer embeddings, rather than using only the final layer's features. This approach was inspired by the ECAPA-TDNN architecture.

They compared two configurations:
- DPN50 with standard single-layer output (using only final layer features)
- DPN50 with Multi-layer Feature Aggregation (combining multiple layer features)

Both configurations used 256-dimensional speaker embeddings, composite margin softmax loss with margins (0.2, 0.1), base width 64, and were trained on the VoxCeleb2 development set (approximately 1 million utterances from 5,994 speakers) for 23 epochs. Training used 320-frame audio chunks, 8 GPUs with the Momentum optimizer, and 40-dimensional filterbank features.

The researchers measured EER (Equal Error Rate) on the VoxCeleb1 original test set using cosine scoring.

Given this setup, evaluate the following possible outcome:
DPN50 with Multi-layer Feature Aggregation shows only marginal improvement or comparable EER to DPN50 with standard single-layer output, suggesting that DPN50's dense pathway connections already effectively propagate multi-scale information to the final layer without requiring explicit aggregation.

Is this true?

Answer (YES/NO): NO